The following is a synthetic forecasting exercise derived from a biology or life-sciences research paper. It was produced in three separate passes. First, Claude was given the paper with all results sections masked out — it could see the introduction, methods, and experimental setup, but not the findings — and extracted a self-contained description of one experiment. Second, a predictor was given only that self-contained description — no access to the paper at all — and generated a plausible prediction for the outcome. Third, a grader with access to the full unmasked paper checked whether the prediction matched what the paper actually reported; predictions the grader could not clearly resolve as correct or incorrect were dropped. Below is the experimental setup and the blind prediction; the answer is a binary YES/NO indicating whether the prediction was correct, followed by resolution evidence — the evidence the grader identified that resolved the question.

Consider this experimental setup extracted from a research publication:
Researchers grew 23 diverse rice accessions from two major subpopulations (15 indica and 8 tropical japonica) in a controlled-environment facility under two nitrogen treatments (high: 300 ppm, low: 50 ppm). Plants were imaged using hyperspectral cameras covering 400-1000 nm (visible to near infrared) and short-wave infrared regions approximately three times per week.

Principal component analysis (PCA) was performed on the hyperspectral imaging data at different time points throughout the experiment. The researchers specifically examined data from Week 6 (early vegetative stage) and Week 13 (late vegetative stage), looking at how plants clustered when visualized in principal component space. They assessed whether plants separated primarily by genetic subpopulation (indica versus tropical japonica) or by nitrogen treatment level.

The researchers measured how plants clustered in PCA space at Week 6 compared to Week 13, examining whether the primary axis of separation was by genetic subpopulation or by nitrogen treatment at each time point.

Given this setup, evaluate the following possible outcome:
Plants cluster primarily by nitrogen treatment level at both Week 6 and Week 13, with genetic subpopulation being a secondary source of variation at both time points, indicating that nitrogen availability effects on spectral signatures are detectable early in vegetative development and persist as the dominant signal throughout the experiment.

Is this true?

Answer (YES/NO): NO